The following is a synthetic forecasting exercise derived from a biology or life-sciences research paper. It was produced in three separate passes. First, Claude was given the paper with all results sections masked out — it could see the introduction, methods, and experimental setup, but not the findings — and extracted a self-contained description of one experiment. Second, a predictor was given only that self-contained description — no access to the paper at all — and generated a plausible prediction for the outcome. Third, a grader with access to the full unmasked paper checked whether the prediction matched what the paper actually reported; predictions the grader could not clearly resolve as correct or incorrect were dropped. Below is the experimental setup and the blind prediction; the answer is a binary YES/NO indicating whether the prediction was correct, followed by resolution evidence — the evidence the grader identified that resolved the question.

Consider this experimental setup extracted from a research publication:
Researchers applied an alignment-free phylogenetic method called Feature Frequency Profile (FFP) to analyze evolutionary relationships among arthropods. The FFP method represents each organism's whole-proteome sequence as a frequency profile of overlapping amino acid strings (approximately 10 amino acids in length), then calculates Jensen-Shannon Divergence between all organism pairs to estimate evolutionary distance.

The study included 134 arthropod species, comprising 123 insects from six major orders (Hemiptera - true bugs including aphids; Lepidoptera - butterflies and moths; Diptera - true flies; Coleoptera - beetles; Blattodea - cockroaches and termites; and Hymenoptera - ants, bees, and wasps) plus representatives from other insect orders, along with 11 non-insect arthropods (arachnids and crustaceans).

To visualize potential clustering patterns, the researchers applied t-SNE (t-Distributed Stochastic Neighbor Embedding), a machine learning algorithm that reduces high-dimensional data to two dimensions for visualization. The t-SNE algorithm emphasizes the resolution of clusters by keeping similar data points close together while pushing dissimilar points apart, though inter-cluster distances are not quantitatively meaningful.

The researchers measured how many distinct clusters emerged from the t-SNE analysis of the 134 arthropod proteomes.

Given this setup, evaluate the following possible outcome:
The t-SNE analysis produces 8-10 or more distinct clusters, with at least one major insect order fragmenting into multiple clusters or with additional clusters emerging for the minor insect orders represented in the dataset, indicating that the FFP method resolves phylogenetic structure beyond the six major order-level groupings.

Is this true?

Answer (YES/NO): YES